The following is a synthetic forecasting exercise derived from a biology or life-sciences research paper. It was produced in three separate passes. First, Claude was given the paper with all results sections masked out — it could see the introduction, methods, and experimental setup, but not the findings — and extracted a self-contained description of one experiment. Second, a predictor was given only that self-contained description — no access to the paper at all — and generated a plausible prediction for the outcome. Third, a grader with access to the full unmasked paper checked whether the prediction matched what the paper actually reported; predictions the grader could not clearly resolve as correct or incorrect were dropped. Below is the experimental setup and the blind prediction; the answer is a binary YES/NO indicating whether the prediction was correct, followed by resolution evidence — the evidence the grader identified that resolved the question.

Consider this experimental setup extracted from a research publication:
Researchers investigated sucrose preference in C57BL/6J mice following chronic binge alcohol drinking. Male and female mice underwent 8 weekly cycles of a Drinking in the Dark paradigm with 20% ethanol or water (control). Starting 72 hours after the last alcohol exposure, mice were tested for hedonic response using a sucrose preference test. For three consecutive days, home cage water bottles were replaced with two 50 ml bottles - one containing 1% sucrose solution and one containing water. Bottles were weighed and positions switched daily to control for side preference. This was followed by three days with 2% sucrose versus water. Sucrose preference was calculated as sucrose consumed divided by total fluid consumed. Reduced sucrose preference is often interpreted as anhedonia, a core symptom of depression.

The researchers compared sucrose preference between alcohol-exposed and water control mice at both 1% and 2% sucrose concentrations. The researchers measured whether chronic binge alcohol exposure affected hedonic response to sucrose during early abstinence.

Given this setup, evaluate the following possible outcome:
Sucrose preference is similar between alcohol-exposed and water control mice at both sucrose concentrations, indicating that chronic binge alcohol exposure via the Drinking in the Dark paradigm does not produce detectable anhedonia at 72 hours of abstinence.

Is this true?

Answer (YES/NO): YES